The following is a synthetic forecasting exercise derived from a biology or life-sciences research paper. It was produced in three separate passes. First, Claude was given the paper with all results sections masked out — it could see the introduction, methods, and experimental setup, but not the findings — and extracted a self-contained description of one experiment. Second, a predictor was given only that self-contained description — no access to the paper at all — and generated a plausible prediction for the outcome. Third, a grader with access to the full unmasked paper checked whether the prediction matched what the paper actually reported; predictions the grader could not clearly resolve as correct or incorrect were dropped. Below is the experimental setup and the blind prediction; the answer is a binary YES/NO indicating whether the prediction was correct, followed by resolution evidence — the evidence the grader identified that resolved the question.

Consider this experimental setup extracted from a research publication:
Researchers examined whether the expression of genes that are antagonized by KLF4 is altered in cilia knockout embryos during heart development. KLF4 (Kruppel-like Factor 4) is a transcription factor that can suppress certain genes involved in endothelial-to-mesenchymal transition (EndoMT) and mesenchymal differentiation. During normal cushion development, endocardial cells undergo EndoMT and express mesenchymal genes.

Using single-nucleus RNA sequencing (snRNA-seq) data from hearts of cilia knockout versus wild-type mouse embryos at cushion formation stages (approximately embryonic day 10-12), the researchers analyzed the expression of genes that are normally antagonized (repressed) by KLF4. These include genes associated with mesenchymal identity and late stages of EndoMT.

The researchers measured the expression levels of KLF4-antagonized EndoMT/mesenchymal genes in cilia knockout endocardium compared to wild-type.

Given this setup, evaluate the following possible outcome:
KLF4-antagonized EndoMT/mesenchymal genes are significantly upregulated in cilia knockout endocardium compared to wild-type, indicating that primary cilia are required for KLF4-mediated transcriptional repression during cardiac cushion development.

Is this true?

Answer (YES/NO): NO